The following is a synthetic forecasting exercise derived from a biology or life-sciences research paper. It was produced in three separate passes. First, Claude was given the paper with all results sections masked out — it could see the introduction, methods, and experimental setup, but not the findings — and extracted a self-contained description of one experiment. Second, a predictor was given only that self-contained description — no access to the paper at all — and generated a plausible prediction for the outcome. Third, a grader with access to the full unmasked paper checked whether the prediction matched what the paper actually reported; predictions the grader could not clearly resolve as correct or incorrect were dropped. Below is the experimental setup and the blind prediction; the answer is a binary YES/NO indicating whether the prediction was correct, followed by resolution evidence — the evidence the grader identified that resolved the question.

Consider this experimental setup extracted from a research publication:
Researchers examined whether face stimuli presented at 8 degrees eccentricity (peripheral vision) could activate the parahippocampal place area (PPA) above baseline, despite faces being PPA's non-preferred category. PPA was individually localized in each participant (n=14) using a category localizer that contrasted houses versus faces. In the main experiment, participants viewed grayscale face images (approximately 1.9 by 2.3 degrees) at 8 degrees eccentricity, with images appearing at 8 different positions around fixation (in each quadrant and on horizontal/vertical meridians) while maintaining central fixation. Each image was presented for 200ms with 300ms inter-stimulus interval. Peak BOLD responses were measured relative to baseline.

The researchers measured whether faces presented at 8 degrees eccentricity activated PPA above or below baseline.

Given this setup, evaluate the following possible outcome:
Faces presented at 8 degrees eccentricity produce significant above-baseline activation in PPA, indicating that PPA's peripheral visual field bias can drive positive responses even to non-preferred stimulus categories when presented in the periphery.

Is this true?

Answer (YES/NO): YES